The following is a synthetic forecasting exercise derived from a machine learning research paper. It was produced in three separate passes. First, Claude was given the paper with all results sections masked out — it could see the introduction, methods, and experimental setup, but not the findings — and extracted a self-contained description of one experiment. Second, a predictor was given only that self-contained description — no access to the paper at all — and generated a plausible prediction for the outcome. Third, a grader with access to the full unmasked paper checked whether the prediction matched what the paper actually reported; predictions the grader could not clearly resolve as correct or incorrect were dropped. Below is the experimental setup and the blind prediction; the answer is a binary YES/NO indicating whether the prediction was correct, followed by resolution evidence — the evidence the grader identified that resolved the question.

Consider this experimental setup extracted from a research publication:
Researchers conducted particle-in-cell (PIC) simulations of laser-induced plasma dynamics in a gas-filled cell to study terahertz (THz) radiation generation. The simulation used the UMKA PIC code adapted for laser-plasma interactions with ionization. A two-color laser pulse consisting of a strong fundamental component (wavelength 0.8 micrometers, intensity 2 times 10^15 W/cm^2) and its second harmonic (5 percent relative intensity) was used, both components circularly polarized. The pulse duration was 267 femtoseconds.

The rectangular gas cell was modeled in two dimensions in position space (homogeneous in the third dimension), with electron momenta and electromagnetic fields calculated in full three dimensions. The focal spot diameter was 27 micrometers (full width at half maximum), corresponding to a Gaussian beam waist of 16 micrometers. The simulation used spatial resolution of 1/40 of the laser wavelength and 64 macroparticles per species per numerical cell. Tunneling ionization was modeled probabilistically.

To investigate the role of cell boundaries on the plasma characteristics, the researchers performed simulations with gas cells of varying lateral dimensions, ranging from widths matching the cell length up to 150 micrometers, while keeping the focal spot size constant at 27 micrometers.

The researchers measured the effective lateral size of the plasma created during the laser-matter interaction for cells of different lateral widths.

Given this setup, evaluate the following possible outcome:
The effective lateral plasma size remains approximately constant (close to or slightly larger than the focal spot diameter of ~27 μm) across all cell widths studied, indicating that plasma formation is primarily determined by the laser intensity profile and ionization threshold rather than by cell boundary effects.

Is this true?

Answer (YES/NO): YES